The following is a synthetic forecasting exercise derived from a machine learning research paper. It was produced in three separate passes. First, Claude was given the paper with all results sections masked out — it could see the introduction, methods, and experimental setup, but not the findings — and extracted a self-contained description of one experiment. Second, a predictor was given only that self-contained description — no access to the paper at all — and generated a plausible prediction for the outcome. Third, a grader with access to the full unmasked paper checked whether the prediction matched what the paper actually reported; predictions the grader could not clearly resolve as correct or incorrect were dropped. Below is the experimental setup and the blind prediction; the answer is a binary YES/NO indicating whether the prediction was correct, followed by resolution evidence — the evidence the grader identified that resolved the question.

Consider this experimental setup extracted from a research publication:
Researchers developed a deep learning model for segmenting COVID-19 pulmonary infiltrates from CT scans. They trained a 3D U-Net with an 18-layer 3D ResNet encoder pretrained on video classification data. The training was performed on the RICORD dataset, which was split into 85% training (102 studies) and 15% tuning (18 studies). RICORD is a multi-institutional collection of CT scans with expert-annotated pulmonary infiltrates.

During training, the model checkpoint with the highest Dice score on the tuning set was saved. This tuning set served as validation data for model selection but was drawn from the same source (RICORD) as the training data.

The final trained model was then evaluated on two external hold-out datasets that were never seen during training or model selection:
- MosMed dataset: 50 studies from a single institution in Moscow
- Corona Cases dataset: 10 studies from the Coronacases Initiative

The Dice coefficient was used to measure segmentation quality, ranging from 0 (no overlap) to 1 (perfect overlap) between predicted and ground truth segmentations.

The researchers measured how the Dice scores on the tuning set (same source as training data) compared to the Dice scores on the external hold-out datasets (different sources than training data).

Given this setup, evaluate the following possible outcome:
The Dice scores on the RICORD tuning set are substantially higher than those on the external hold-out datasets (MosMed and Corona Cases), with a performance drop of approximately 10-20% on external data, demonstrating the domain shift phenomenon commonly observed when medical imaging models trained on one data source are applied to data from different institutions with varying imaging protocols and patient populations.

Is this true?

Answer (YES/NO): NO